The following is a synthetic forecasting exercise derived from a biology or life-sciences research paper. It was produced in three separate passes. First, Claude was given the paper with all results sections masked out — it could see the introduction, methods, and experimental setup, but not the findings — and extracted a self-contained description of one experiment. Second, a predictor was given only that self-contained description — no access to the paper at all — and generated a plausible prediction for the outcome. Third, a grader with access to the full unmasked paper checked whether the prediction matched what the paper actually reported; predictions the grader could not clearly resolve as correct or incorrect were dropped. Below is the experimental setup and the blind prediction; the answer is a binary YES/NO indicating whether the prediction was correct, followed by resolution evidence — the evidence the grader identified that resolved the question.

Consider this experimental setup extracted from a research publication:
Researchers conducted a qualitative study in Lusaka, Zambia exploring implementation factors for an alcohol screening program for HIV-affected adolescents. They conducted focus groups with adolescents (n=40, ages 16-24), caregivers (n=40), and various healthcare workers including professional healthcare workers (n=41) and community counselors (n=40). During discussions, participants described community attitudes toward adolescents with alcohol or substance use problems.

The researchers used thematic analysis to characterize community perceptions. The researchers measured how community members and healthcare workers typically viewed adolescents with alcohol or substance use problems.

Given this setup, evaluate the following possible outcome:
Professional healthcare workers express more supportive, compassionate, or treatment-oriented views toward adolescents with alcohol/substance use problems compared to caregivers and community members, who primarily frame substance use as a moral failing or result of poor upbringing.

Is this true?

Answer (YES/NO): NO